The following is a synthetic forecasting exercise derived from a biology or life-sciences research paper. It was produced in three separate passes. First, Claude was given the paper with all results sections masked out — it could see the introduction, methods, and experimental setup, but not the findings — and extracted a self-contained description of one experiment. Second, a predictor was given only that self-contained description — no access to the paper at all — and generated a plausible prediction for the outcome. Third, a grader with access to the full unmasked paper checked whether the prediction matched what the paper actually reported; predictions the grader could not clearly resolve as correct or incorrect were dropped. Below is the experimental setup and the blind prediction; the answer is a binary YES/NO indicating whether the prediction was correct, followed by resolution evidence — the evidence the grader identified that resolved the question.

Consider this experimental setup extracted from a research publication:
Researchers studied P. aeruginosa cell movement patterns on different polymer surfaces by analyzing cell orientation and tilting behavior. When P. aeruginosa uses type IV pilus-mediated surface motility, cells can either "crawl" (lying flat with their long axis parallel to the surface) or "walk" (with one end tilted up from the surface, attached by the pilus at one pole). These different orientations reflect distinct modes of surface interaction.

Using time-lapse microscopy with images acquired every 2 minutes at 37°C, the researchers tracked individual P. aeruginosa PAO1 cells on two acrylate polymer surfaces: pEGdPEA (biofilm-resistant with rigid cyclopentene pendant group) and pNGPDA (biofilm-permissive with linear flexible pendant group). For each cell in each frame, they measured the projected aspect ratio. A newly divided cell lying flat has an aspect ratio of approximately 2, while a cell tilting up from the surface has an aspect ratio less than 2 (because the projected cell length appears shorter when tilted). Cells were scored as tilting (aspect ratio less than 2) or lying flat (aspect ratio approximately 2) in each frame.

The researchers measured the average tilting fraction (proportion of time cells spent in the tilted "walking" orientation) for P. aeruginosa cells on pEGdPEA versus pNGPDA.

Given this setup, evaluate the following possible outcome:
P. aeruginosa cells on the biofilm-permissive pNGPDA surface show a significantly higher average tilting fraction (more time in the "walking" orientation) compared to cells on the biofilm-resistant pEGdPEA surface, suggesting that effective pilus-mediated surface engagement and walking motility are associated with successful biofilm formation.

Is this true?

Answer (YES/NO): NO